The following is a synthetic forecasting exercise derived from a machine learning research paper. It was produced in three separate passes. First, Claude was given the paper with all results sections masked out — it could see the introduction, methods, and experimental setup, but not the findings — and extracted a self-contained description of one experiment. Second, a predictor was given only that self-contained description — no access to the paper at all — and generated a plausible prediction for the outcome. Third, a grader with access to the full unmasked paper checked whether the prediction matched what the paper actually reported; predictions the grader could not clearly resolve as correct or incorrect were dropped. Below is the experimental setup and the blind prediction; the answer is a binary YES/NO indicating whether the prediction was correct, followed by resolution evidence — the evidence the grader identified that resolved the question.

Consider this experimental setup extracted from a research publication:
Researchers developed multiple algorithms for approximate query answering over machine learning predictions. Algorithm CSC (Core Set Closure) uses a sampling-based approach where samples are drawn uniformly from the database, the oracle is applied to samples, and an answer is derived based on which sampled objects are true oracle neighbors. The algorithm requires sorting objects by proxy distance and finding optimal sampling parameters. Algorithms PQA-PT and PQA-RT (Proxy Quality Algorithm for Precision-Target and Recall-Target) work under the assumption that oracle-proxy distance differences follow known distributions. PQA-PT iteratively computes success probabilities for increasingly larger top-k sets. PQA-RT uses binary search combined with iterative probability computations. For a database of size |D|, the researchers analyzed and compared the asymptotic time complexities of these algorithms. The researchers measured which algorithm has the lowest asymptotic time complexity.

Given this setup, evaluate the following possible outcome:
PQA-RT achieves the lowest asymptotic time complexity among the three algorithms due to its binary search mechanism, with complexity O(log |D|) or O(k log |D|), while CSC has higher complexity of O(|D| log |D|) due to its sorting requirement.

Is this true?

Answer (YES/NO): NO